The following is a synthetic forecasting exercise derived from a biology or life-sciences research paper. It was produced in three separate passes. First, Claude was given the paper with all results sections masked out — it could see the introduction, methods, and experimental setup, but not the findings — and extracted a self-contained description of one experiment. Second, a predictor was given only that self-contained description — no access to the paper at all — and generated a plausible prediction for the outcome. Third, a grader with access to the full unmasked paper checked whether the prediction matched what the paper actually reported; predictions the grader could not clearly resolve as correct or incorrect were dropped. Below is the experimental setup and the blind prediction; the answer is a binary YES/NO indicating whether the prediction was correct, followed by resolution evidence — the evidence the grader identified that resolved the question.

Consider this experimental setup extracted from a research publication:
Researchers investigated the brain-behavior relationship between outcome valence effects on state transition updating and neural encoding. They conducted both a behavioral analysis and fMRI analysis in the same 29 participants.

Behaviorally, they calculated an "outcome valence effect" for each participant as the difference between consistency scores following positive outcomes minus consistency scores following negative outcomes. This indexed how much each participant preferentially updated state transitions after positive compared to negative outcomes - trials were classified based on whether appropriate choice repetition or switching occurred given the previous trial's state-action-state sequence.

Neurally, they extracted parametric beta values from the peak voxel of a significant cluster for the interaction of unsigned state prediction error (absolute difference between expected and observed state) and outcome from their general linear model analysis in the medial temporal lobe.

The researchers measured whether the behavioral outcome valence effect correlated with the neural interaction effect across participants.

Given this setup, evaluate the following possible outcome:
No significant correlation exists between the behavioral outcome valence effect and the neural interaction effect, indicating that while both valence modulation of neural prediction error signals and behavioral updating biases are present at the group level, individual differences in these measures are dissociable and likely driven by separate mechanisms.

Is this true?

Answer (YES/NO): NO